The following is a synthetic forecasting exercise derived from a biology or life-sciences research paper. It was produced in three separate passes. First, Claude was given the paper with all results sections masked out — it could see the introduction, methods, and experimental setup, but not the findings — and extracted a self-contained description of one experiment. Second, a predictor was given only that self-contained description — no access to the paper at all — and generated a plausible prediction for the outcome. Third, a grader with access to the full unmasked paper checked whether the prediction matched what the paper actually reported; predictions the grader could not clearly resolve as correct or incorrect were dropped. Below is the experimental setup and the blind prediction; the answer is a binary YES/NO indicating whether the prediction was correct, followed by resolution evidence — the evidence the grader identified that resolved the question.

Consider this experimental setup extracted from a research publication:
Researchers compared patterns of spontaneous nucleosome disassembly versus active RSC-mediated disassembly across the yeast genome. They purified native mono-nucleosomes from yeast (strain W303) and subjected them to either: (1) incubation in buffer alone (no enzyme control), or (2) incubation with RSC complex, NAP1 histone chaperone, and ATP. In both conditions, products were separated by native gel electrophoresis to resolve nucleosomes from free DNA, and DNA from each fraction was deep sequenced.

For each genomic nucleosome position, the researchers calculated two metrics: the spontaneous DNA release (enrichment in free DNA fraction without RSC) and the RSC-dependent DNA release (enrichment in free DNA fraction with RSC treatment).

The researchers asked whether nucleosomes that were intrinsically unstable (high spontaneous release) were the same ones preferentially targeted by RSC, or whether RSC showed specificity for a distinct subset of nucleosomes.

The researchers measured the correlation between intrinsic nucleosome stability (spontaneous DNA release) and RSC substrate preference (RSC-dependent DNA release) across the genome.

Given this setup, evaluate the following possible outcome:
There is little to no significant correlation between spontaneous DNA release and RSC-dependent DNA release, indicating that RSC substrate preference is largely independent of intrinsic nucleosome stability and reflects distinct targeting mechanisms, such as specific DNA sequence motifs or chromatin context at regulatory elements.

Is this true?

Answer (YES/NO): NO